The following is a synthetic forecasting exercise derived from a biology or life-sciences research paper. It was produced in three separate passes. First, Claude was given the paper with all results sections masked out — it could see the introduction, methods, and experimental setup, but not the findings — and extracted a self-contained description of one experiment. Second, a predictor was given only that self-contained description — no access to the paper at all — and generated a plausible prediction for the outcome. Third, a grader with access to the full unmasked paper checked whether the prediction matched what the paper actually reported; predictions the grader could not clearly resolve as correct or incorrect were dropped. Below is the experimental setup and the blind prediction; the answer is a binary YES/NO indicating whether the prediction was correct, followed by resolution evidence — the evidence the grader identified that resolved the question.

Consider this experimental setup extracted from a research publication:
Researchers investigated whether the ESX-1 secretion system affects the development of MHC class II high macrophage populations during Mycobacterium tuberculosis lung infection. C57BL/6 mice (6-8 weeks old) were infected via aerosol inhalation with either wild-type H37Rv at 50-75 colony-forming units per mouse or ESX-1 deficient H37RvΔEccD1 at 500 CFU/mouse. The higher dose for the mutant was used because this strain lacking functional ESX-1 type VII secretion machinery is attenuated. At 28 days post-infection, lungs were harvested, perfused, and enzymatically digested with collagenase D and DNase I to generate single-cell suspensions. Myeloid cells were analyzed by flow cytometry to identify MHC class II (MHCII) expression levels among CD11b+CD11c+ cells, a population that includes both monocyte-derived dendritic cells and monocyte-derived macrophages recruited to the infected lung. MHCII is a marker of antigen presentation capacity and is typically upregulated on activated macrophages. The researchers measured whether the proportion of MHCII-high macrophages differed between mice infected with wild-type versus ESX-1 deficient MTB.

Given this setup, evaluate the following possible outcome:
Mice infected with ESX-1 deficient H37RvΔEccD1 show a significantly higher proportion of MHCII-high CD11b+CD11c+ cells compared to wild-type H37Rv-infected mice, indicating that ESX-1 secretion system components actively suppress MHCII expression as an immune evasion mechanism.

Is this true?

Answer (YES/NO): NO